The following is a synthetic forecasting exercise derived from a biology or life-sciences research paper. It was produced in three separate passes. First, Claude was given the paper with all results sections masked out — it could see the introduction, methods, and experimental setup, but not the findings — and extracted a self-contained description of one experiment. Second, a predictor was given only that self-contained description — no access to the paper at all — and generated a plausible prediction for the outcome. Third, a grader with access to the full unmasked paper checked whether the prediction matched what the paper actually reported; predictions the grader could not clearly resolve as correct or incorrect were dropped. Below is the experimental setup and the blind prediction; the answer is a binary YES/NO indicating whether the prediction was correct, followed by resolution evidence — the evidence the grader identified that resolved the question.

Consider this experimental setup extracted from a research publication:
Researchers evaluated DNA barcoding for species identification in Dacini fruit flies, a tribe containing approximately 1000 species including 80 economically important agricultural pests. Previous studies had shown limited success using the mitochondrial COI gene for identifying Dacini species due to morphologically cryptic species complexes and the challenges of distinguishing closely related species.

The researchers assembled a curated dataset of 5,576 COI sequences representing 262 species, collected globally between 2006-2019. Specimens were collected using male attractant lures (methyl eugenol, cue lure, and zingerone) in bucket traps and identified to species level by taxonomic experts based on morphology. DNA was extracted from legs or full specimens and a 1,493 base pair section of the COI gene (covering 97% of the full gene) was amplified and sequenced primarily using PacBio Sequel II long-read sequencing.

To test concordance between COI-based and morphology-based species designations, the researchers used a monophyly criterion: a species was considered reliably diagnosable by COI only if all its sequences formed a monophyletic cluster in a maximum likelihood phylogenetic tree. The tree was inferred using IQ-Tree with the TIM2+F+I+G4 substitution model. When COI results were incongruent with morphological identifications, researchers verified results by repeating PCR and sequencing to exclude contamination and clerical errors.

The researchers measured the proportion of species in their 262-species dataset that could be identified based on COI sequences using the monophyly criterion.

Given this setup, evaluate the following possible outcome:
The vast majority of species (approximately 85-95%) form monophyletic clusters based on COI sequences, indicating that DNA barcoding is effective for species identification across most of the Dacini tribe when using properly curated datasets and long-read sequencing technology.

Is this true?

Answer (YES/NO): YES